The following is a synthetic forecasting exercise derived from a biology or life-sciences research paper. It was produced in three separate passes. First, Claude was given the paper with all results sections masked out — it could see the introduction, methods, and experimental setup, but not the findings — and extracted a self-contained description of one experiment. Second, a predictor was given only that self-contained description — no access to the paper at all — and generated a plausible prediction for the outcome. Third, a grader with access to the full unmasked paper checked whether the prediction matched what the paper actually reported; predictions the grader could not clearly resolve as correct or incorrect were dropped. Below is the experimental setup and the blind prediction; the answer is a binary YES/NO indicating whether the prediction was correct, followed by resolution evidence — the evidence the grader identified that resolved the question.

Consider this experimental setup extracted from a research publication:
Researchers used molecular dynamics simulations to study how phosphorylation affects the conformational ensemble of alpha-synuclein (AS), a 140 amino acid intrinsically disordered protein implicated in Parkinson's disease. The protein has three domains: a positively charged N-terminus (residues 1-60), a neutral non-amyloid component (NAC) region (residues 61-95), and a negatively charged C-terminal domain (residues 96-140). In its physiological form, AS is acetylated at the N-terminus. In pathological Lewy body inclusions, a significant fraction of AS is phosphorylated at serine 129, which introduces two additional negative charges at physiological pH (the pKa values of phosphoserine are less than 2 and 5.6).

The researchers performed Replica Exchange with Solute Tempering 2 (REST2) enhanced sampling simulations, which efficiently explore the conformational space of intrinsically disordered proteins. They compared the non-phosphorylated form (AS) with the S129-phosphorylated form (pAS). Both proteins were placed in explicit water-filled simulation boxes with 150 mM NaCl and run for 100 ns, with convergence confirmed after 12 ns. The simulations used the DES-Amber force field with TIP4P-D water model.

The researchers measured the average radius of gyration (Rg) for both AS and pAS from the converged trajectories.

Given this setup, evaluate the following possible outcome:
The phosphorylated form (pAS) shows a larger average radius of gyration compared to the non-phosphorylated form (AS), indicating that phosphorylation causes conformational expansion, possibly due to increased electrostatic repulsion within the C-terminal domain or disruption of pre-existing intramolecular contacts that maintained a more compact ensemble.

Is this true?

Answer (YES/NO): NO